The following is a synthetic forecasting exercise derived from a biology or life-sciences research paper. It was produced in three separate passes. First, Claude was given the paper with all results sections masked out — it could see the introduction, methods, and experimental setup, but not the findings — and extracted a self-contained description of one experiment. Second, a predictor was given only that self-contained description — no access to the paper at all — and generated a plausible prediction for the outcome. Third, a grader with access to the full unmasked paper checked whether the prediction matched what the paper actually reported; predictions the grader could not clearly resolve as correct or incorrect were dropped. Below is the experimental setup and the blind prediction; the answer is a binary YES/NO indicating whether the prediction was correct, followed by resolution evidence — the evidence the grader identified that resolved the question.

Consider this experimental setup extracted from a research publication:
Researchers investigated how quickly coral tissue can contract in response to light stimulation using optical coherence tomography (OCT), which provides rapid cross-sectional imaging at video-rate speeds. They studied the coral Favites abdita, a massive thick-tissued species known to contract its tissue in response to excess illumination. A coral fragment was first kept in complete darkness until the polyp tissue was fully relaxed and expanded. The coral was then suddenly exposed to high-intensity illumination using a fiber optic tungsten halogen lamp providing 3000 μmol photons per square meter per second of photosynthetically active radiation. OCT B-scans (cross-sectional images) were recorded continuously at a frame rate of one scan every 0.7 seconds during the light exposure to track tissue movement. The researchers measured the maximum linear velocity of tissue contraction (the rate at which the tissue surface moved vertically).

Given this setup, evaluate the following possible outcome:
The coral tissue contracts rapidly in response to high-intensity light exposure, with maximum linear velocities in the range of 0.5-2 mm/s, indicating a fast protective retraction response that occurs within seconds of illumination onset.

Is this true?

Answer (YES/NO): NO